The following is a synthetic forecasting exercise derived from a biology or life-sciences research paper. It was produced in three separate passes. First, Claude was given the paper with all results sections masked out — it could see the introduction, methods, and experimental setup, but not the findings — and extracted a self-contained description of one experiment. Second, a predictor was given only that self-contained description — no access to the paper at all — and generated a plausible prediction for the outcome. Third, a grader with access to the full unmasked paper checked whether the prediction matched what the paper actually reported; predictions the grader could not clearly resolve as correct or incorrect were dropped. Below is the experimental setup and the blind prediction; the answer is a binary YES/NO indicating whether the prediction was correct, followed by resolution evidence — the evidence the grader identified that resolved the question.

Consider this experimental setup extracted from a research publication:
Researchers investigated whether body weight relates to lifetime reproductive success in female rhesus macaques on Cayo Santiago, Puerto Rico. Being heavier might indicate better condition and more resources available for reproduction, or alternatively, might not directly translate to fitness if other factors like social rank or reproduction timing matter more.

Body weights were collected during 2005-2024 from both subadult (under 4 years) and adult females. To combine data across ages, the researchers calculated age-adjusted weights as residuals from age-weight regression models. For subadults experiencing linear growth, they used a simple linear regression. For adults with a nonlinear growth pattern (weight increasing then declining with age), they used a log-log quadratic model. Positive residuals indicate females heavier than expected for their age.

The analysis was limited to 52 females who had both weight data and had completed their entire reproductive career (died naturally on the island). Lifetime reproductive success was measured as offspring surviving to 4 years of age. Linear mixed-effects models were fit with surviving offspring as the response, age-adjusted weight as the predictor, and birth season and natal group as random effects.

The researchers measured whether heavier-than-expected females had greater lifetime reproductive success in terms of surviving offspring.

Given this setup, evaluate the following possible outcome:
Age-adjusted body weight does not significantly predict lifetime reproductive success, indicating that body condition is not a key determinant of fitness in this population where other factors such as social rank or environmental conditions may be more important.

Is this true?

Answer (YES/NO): YES